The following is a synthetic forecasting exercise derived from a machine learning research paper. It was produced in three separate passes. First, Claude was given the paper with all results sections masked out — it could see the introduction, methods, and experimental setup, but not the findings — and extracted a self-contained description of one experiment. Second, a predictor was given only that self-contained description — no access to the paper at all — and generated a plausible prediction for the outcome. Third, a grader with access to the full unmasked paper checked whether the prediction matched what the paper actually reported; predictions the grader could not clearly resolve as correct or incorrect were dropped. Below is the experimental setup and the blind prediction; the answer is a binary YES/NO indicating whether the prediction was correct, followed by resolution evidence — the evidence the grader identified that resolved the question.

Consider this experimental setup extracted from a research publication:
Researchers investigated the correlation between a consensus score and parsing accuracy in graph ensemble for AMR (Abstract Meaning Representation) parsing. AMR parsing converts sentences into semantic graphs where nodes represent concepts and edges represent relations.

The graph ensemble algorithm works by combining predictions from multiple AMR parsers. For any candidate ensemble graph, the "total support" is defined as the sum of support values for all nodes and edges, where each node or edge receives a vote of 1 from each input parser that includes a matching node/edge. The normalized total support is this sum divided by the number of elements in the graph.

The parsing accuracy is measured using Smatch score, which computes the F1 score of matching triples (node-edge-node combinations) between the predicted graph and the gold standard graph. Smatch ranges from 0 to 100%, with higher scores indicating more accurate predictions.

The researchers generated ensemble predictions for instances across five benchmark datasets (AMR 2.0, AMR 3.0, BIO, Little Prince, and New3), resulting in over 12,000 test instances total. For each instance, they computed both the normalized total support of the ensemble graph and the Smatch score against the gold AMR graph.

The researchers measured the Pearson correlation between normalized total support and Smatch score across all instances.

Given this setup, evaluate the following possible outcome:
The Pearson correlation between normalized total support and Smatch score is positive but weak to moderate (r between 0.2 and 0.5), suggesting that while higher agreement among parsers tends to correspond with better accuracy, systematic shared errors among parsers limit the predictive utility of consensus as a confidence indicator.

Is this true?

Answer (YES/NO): NO